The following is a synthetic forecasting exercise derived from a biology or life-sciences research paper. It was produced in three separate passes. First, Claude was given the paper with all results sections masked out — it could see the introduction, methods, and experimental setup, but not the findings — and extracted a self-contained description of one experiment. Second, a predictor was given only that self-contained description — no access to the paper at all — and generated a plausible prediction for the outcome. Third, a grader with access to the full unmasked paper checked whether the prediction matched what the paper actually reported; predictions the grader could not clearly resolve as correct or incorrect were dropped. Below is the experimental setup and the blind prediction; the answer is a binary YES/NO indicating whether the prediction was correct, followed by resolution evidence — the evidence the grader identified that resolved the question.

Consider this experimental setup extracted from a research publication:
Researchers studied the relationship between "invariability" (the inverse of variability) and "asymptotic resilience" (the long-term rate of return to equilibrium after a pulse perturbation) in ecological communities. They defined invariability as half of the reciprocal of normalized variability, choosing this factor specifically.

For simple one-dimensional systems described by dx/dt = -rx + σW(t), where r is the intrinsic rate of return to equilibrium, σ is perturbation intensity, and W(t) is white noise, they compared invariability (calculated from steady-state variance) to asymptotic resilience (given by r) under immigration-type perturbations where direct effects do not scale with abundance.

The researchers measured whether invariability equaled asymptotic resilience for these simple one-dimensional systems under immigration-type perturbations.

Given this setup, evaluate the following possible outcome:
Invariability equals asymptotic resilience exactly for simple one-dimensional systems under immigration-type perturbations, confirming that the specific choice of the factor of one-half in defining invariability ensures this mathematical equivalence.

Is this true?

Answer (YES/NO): YES